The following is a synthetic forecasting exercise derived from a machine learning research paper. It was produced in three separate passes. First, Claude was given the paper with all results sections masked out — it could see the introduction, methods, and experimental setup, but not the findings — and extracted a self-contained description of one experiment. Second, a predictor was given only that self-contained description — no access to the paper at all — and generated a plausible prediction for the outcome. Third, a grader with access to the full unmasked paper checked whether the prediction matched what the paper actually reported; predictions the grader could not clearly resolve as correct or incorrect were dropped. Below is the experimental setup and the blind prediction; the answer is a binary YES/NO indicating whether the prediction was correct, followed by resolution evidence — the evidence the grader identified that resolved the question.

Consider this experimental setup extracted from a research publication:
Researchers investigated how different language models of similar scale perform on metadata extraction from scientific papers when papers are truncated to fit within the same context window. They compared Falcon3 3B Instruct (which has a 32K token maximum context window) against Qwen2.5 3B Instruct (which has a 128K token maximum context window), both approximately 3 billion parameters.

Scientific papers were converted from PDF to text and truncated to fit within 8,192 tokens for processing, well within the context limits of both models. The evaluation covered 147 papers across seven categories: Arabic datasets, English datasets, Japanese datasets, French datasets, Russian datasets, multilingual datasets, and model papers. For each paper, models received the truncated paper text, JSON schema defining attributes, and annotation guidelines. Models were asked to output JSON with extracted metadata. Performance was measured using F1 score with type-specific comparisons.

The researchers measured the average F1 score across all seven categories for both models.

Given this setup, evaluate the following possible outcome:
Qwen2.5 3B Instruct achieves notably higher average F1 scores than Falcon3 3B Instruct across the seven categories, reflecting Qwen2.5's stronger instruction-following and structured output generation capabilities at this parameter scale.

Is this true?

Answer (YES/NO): YES